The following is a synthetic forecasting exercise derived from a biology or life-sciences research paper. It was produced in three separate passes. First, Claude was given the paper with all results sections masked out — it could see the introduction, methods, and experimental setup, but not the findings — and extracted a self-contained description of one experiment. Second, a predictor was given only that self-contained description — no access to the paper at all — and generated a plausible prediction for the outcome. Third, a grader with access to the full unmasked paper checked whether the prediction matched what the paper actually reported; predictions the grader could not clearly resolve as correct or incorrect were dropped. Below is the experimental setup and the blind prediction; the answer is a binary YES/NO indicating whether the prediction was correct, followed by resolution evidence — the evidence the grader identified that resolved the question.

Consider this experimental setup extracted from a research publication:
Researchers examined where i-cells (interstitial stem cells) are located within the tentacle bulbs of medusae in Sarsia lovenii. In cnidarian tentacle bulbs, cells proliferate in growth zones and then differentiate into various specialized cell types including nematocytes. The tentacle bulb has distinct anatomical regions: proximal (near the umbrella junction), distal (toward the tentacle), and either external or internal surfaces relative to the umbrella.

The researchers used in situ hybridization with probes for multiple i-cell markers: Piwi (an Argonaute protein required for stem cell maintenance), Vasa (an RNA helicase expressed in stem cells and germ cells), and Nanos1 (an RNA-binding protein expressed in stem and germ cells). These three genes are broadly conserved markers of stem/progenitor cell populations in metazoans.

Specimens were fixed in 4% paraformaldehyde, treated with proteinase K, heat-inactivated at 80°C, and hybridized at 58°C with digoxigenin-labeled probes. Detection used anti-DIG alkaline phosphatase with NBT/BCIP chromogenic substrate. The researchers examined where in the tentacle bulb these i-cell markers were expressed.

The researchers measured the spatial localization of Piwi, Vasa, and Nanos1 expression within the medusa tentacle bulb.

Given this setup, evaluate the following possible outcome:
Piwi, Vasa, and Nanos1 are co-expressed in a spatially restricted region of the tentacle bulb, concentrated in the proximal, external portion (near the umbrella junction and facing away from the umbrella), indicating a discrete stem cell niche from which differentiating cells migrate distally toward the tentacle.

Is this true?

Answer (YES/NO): NO